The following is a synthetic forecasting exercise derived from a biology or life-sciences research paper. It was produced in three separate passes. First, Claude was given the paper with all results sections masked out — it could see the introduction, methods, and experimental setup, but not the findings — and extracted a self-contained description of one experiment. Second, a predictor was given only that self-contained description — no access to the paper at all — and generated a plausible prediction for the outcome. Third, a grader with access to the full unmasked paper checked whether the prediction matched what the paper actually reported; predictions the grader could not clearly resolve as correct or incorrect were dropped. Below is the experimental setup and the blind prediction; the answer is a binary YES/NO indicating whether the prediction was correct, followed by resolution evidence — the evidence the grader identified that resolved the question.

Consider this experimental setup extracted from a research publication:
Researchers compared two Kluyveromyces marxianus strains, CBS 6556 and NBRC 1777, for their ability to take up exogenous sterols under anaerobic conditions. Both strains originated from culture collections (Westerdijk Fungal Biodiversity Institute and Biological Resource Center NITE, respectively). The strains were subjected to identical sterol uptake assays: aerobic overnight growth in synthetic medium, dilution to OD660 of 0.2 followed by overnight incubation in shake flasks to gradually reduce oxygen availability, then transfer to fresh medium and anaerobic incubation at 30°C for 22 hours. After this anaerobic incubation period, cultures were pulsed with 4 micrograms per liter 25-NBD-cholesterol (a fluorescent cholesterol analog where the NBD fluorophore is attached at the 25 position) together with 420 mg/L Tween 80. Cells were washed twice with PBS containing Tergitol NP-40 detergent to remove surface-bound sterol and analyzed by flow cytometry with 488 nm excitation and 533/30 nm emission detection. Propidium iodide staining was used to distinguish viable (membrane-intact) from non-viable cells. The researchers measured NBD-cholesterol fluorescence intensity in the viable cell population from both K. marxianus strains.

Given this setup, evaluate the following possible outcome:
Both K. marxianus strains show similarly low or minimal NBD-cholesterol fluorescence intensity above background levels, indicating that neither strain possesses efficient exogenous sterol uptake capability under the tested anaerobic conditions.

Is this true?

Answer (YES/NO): YES